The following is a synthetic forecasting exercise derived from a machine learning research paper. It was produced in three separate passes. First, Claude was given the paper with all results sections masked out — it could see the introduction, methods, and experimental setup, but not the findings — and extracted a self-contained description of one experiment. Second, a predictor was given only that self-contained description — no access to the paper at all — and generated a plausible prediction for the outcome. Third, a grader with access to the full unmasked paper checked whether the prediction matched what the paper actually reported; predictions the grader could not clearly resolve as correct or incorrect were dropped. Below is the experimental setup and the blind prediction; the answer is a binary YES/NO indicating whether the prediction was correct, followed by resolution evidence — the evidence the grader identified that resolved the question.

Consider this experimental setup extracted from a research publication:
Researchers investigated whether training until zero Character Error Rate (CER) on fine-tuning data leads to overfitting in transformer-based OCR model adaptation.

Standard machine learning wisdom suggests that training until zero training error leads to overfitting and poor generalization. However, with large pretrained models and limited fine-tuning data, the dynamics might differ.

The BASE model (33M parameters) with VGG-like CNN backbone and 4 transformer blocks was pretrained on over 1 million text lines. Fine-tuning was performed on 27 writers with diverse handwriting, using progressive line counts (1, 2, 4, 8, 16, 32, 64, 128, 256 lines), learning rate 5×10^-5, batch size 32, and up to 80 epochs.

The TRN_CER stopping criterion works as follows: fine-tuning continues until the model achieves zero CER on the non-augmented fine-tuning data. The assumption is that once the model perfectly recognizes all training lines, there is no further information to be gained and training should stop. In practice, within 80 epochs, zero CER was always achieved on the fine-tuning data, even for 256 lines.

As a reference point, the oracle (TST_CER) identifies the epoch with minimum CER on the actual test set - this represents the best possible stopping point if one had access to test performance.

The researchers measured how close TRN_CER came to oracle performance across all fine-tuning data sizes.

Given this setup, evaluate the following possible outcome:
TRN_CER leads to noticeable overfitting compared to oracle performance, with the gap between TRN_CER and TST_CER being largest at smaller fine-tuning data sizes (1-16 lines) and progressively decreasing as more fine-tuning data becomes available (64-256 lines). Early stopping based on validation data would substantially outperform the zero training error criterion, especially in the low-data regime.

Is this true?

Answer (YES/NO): NO